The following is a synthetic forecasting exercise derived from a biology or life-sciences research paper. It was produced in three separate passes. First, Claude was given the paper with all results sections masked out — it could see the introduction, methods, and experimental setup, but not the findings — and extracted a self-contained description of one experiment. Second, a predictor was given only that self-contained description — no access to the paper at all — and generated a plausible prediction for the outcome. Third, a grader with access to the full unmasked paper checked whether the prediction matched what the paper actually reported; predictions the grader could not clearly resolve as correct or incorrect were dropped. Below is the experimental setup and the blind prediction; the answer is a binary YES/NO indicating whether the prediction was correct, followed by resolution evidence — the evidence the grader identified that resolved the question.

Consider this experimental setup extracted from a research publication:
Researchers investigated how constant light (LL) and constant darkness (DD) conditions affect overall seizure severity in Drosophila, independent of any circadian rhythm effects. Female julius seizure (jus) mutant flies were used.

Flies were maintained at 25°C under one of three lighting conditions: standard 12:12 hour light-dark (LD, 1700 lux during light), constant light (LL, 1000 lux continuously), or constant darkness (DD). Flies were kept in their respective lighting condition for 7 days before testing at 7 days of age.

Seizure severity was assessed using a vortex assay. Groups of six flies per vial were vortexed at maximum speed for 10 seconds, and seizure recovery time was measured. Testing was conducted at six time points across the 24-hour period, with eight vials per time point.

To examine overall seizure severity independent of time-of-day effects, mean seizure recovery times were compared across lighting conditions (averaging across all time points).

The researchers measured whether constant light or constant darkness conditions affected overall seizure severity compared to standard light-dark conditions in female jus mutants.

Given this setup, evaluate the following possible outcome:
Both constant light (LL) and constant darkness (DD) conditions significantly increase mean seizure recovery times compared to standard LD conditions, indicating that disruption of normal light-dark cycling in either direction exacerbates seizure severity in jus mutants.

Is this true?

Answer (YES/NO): YES